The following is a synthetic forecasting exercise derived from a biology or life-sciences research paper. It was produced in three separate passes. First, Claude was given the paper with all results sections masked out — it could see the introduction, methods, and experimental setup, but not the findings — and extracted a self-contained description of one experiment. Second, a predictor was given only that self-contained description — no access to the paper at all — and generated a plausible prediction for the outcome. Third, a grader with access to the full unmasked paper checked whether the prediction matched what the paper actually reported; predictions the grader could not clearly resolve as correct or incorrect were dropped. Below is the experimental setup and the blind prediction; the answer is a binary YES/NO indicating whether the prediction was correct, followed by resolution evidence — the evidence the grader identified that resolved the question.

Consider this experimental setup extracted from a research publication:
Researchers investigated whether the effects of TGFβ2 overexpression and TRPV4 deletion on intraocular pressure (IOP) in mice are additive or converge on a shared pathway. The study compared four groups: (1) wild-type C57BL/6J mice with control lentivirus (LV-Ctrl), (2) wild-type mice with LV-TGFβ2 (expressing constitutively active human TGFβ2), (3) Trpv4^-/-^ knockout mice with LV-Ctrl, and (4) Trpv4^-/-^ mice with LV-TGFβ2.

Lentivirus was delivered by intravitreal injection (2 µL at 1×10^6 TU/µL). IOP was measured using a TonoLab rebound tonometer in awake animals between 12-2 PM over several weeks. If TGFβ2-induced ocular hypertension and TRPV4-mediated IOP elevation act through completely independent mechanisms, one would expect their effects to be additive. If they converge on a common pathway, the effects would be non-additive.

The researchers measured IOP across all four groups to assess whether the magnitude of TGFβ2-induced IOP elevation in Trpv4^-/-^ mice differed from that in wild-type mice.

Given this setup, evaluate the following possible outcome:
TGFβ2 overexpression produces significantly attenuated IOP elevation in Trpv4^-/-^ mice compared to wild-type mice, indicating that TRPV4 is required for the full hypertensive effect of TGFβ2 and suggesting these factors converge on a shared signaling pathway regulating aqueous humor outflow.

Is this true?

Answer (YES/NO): YES